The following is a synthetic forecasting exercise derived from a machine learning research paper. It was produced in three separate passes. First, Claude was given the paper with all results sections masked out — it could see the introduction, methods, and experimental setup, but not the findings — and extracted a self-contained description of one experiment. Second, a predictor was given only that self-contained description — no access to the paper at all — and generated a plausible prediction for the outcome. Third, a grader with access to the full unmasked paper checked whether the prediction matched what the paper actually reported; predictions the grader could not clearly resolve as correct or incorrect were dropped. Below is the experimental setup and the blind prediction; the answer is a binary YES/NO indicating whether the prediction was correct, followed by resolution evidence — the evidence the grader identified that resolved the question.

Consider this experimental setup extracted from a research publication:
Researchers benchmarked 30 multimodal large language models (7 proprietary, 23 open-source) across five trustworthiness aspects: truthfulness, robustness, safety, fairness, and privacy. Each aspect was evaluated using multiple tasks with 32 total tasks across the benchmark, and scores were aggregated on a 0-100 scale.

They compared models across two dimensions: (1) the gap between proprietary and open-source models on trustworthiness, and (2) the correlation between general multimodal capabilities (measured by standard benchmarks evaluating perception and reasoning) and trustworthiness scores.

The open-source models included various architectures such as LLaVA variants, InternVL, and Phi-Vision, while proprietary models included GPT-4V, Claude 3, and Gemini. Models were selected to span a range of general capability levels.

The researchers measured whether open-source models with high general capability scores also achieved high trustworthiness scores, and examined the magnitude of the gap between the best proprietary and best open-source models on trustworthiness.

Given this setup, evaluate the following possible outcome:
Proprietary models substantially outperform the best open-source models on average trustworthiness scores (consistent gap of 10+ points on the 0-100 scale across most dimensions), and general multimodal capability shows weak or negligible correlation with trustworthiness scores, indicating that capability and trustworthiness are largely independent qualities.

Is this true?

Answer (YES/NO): NO